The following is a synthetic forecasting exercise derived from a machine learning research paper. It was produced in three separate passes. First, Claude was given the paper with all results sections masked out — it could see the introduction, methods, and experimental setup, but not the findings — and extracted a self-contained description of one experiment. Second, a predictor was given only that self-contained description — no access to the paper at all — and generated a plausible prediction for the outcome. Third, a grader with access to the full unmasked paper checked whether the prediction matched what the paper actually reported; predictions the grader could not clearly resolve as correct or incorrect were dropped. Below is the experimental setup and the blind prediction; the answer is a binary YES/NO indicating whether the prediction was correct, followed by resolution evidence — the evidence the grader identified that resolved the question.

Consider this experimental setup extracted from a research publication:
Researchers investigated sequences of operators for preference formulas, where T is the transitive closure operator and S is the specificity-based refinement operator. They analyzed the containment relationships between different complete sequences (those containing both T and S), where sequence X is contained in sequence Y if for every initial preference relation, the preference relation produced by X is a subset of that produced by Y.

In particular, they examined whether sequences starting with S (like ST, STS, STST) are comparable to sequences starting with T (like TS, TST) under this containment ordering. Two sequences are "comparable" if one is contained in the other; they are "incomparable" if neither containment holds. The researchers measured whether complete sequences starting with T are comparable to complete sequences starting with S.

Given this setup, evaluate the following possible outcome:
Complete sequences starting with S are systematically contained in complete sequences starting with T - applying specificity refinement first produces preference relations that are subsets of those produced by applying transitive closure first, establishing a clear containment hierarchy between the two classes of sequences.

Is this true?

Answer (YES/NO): NO